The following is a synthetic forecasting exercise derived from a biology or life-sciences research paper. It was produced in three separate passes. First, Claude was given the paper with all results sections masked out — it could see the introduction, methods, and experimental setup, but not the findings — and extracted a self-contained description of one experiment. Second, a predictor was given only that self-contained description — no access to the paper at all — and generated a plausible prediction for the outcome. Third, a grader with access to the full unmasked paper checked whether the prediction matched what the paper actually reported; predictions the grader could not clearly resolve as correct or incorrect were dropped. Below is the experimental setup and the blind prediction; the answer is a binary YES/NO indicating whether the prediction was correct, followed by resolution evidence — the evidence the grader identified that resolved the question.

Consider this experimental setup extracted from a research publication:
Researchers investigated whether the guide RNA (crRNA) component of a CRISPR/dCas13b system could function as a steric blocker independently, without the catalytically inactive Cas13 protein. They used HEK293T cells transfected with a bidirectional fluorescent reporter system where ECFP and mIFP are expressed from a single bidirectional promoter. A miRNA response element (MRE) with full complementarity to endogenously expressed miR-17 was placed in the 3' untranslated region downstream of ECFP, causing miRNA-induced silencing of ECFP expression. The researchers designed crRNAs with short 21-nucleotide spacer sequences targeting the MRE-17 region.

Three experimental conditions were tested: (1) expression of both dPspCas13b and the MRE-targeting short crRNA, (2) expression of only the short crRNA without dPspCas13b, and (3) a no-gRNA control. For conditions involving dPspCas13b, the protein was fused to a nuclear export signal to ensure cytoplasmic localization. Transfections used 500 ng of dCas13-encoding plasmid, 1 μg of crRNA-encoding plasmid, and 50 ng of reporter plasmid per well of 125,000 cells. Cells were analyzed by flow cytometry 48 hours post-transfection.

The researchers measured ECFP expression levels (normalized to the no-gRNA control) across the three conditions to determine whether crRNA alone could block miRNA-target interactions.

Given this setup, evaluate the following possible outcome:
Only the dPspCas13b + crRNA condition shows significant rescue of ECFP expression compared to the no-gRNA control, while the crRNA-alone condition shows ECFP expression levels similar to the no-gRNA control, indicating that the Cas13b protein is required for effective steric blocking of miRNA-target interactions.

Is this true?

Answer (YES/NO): YES